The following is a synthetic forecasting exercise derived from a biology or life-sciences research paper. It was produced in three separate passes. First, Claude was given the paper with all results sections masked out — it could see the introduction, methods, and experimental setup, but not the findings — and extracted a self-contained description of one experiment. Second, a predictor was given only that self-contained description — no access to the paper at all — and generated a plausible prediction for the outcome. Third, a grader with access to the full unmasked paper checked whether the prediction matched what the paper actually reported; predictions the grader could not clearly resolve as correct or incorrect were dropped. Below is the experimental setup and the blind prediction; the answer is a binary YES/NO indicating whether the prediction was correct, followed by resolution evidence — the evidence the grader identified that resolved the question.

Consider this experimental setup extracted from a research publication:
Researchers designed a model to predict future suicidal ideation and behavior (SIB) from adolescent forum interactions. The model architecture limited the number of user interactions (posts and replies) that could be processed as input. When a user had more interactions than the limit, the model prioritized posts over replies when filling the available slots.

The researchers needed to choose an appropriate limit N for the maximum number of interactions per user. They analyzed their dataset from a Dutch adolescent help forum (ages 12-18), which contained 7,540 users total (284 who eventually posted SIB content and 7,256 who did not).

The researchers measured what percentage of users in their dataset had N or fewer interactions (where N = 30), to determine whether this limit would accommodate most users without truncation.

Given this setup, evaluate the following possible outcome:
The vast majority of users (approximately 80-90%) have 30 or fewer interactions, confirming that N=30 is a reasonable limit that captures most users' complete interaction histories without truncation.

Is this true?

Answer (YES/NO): NO